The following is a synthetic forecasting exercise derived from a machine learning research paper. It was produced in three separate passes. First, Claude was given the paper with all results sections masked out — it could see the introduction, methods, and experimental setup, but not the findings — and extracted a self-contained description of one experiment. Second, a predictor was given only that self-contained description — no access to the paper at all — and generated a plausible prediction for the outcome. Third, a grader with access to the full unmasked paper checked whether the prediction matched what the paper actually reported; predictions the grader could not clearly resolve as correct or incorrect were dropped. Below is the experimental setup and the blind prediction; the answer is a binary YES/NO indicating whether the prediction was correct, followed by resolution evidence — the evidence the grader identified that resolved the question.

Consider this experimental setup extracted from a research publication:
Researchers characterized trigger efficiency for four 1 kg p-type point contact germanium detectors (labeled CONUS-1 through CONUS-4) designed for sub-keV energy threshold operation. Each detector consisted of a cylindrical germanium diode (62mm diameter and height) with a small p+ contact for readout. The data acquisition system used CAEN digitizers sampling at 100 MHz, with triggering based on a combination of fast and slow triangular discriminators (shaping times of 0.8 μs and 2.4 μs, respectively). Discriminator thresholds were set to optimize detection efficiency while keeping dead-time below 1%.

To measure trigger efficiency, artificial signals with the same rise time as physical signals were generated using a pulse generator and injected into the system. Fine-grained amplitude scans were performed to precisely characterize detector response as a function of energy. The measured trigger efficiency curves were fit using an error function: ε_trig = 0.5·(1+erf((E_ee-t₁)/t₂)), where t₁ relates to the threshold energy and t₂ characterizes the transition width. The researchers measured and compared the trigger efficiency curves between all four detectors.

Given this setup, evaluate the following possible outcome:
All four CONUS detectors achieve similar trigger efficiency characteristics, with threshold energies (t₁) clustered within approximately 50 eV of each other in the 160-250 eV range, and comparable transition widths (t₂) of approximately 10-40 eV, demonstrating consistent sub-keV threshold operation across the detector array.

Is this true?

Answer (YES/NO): NO